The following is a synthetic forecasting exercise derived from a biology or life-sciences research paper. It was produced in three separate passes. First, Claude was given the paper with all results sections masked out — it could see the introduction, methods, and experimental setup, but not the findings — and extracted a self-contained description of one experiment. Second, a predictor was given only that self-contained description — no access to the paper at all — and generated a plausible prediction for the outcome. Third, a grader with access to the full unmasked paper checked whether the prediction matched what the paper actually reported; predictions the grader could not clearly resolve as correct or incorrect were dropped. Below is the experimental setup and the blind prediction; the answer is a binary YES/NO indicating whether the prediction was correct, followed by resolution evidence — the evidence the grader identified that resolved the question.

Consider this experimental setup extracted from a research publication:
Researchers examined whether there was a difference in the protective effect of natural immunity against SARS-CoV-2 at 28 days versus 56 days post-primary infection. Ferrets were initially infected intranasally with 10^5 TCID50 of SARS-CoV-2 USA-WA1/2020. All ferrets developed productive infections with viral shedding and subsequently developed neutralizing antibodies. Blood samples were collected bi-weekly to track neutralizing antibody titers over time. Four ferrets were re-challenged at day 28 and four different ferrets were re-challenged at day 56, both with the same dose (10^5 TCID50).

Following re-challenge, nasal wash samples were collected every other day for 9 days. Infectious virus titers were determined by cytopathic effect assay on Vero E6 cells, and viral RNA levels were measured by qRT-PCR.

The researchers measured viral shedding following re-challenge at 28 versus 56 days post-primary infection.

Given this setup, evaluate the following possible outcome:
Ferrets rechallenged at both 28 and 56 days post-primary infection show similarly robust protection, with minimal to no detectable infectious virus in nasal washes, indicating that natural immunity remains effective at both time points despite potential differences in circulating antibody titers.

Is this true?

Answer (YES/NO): YES